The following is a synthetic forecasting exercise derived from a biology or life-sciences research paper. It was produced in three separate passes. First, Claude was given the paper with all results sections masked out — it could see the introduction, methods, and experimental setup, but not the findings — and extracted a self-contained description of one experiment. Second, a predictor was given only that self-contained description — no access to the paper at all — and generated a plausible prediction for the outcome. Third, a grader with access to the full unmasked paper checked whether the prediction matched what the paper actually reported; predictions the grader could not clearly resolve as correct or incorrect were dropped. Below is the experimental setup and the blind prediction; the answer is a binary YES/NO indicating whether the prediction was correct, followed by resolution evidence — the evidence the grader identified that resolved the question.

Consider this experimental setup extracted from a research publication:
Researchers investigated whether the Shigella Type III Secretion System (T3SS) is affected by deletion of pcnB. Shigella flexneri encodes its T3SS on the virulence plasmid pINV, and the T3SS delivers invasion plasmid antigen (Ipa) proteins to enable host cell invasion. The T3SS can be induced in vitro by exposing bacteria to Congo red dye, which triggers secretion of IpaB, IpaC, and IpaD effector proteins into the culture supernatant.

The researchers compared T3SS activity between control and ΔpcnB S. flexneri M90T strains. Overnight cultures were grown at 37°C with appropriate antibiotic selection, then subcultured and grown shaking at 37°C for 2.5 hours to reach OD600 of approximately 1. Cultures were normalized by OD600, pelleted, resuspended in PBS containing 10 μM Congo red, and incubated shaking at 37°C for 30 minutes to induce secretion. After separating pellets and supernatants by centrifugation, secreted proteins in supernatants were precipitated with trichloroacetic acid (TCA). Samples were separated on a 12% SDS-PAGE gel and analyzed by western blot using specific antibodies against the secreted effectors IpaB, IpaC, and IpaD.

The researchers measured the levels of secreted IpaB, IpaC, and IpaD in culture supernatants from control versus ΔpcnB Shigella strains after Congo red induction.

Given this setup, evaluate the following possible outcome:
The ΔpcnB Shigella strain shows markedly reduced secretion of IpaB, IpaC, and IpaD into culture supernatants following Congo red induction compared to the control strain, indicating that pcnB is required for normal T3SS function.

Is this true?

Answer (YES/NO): YES